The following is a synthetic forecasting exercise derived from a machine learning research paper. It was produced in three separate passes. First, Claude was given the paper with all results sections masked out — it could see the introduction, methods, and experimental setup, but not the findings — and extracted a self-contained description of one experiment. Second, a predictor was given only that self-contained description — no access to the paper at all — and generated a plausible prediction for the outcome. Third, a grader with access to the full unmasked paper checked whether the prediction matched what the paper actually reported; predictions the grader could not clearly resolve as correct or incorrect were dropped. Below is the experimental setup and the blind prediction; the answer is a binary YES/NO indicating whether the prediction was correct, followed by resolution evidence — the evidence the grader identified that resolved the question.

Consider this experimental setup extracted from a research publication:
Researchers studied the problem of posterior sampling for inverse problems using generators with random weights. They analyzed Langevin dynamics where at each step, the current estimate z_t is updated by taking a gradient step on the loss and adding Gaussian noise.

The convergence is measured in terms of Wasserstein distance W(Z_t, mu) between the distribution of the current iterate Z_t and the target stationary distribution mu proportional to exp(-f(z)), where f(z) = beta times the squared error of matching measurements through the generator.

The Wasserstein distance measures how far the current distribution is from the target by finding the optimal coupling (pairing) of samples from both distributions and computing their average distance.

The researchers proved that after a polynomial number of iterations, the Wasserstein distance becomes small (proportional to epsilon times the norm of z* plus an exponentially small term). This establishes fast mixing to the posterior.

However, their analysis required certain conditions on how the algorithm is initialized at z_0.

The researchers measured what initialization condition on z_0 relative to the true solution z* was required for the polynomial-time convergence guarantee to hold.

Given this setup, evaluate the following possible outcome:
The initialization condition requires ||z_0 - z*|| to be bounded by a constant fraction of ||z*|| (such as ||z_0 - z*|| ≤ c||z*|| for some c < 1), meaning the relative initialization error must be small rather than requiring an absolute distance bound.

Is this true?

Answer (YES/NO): NO